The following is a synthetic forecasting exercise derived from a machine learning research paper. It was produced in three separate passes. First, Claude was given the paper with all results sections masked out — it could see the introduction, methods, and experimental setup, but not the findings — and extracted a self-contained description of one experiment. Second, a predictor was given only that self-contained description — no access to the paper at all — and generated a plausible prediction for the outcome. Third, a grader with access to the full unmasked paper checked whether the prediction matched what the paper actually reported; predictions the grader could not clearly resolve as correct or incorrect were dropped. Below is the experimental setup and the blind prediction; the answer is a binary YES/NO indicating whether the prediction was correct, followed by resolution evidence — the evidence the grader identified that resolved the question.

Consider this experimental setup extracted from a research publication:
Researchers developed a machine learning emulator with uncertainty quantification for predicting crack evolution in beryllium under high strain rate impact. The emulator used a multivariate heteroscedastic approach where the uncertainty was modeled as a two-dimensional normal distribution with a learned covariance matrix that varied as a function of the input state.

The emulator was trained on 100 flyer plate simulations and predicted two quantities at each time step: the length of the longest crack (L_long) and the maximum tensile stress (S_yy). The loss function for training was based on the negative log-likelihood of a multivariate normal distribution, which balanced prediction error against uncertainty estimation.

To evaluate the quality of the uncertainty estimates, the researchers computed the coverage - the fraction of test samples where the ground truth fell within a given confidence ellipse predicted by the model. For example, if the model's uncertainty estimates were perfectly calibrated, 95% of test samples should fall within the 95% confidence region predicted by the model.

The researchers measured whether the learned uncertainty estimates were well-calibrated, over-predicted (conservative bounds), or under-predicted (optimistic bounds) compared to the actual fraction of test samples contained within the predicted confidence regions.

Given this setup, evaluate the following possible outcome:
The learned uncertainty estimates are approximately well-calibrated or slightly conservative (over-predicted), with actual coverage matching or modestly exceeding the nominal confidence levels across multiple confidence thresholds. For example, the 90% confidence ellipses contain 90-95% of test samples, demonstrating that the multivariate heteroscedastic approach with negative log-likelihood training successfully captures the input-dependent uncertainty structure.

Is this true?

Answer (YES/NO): NO